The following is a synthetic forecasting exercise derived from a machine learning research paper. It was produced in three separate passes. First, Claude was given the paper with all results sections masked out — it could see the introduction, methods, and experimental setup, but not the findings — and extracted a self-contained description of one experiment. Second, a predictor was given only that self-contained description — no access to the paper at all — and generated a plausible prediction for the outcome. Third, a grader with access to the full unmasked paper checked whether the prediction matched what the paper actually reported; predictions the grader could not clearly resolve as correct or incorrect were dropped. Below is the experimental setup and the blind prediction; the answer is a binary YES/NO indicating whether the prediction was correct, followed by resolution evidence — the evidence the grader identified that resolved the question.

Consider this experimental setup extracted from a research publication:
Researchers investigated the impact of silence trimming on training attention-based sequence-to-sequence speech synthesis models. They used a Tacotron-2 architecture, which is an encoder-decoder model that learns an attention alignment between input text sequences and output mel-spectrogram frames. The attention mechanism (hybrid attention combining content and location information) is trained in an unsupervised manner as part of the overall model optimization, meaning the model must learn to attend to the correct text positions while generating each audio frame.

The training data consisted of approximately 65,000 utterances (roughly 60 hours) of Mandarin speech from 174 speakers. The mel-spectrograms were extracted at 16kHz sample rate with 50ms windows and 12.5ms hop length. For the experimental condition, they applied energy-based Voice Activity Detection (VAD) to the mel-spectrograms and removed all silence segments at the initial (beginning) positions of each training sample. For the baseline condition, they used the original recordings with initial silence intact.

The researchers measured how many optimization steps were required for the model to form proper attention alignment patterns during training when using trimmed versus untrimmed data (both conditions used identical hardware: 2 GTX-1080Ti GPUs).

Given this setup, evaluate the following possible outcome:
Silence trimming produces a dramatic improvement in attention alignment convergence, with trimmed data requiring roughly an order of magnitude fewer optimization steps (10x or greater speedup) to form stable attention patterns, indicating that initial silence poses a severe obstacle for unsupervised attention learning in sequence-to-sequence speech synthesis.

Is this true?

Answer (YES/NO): YES